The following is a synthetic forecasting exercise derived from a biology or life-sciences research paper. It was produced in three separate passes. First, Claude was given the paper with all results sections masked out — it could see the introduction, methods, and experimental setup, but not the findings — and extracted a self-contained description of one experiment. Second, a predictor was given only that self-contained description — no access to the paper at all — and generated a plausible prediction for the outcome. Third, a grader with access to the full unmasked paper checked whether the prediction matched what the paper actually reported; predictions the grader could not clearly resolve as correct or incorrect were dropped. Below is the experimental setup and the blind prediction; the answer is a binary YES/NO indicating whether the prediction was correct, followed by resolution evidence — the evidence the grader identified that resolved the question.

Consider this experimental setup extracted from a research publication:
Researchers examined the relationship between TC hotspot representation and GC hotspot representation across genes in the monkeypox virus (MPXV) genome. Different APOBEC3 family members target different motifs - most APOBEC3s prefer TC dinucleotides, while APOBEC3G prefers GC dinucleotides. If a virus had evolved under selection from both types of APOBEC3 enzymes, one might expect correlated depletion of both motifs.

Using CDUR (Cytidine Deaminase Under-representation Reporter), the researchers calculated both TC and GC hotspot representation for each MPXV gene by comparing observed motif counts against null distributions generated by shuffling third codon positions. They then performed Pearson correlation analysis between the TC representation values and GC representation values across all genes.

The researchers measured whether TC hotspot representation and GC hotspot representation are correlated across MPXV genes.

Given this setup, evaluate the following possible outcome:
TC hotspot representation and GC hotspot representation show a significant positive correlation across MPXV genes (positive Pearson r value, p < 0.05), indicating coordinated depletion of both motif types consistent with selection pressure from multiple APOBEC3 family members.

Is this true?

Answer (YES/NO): NO